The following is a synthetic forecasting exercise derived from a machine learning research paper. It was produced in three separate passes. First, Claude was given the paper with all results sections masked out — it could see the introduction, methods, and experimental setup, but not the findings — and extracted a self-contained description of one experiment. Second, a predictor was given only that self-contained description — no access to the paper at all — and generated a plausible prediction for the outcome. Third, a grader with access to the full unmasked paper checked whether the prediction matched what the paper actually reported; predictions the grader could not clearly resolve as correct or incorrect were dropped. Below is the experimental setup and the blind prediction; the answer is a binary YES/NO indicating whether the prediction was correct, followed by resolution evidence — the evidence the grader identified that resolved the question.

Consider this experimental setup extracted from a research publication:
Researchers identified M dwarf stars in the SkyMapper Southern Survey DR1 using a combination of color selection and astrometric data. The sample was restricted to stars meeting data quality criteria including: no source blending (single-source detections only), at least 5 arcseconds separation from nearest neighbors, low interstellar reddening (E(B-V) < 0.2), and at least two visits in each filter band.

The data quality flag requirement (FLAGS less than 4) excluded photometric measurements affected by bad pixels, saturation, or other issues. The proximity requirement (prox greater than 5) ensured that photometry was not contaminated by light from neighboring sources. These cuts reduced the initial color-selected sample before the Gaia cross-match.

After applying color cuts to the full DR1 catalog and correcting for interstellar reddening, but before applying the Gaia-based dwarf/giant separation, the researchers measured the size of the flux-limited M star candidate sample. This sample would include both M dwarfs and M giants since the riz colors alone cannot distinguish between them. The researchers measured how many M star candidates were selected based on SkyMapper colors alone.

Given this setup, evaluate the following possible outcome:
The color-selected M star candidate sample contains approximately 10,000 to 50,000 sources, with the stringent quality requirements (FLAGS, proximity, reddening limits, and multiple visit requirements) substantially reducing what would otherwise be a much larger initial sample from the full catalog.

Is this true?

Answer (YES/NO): NO